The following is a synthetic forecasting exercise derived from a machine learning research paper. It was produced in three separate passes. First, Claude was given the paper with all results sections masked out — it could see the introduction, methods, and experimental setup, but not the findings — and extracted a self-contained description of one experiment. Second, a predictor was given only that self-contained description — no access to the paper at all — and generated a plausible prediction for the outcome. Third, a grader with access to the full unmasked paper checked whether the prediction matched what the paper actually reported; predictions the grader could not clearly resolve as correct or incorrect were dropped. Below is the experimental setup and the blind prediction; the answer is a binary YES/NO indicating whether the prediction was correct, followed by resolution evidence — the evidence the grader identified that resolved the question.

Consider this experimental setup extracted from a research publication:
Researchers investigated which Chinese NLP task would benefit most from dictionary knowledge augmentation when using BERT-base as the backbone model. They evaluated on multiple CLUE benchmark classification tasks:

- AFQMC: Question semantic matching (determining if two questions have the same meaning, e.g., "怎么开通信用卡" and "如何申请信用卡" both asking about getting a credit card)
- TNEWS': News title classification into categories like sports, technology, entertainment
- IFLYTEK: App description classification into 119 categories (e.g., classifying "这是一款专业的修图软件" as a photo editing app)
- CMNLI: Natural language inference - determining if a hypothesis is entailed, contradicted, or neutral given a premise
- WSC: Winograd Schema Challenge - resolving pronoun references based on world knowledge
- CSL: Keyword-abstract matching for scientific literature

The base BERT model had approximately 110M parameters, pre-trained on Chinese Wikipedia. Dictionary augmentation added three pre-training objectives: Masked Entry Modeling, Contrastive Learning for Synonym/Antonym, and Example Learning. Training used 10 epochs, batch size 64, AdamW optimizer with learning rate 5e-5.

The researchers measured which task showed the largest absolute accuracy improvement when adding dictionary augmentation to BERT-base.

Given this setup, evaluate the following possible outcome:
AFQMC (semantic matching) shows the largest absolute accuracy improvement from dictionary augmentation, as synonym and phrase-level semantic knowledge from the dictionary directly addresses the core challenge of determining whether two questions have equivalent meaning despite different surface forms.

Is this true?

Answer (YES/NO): NO